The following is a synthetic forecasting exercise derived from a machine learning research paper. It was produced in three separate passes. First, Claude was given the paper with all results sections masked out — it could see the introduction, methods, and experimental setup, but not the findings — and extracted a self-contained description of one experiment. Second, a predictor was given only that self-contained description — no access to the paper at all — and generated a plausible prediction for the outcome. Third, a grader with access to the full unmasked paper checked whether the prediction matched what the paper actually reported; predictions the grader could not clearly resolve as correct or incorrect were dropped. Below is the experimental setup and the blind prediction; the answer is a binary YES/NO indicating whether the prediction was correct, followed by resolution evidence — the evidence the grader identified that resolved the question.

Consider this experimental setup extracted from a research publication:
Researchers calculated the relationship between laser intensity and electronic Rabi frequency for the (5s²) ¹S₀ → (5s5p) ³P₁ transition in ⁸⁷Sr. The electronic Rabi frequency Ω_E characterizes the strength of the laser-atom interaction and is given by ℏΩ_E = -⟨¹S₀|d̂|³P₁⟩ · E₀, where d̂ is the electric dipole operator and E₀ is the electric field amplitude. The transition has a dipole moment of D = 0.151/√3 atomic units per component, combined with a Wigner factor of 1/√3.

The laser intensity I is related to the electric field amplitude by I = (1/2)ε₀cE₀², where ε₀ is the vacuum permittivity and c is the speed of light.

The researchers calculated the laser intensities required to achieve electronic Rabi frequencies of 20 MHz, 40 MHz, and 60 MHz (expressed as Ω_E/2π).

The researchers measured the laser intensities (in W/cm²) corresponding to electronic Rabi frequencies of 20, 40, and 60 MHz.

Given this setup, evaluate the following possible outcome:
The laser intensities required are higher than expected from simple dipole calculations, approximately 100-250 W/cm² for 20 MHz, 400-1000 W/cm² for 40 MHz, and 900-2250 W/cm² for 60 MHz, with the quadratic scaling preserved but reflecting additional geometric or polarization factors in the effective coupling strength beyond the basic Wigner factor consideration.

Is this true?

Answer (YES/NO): NO